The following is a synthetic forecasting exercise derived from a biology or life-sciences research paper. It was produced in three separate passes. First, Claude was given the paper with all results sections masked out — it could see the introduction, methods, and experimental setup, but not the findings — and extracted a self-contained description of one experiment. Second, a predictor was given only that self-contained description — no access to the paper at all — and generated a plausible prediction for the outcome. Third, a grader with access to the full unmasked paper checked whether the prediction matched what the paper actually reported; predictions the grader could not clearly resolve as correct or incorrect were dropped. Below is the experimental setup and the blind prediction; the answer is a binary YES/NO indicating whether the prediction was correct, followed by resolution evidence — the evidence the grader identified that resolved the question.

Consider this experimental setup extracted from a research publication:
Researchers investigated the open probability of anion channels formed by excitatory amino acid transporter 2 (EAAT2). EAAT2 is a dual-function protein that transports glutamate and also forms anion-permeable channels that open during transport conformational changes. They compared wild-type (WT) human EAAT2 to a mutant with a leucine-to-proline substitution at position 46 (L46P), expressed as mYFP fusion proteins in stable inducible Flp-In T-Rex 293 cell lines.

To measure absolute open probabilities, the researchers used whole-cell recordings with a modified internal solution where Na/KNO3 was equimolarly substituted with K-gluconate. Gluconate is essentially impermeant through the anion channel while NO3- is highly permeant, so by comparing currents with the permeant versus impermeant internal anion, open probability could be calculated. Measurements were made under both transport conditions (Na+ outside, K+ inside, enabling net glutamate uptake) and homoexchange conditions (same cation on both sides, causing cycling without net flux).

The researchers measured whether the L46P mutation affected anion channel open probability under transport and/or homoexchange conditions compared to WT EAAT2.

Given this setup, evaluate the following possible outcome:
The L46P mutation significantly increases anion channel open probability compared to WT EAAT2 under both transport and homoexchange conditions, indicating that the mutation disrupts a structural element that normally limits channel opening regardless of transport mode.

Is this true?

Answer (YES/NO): YES